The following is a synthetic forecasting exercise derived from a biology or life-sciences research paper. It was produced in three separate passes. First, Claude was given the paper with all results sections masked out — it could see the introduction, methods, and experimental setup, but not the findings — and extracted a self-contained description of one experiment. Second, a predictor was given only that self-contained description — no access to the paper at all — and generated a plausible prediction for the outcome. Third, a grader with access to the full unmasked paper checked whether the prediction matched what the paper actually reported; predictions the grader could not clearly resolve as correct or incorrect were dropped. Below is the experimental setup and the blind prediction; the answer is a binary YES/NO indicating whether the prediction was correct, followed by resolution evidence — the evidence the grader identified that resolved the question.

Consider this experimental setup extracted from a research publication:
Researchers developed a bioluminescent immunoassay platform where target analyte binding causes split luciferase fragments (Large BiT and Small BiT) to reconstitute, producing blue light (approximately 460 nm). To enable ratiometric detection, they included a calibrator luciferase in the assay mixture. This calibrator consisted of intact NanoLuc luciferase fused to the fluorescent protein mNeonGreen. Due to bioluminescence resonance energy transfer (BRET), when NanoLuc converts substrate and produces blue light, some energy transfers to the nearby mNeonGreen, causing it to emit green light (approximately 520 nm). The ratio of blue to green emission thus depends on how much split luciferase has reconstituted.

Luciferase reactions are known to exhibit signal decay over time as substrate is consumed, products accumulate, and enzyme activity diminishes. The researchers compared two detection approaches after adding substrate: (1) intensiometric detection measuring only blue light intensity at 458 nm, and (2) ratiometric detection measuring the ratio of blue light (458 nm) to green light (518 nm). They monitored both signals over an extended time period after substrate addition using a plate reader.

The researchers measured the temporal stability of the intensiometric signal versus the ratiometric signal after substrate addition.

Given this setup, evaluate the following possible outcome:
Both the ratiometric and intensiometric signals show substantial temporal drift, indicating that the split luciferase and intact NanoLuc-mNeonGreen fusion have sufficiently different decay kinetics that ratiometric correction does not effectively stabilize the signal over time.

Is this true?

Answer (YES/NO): NO